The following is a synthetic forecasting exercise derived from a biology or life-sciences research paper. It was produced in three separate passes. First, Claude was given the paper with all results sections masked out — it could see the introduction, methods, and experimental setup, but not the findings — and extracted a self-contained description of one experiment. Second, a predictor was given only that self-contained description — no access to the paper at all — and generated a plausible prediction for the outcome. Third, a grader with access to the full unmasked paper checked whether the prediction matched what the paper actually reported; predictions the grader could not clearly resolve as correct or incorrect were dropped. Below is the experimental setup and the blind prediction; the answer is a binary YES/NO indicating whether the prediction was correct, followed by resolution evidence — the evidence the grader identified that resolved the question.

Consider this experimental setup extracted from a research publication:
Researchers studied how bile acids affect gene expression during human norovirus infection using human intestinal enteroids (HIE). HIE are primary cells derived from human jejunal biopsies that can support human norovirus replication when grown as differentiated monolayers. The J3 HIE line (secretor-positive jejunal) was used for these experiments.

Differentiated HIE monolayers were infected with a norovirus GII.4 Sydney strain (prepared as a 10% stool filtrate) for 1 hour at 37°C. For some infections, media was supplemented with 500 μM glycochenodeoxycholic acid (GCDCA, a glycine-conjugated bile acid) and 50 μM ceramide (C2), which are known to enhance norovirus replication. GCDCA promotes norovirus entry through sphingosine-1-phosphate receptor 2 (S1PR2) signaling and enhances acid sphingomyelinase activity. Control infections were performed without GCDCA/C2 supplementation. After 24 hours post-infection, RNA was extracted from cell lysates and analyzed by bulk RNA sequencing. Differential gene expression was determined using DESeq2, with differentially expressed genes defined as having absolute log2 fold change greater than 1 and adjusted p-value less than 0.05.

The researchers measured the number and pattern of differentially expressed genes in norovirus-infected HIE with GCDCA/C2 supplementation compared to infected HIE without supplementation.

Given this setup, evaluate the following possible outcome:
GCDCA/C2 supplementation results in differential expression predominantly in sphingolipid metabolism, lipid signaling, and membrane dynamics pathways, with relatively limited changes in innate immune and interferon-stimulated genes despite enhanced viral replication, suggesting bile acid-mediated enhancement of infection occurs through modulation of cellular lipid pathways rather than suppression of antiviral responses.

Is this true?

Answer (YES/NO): NO